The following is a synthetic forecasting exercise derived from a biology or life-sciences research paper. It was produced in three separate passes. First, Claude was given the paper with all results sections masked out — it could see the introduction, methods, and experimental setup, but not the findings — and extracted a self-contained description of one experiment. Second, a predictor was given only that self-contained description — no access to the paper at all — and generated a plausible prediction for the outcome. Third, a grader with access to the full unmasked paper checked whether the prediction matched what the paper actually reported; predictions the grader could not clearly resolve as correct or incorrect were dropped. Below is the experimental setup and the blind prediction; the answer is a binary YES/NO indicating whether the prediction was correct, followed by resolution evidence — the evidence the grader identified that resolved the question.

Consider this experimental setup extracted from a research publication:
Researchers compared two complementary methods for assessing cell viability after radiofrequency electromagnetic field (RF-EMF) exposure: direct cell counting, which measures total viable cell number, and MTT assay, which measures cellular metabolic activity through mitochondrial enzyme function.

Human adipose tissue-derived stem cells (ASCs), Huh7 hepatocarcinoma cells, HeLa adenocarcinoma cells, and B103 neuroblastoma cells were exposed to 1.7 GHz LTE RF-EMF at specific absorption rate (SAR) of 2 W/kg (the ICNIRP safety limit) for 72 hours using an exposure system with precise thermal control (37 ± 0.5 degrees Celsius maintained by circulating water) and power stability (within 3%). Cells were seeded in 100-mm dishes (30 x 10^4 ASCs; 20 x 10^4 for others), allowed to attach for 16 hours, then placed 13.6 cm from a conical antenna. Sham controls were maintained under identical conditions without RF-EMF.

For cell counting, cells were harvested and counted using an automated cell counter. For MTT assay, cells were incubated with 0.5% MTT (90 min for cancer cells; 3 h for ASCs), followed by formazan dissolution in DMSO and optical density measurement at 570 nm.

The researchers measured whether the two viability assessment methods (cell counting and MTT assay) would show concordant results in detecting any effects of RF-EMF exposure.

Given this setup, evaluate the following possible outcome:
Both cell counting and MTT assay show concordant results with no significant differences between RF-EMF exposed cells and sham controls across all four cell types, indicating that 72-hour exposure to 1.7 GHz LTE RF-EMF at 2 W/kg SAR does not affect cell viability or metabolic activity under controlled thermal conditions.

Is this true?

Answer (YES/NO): NO